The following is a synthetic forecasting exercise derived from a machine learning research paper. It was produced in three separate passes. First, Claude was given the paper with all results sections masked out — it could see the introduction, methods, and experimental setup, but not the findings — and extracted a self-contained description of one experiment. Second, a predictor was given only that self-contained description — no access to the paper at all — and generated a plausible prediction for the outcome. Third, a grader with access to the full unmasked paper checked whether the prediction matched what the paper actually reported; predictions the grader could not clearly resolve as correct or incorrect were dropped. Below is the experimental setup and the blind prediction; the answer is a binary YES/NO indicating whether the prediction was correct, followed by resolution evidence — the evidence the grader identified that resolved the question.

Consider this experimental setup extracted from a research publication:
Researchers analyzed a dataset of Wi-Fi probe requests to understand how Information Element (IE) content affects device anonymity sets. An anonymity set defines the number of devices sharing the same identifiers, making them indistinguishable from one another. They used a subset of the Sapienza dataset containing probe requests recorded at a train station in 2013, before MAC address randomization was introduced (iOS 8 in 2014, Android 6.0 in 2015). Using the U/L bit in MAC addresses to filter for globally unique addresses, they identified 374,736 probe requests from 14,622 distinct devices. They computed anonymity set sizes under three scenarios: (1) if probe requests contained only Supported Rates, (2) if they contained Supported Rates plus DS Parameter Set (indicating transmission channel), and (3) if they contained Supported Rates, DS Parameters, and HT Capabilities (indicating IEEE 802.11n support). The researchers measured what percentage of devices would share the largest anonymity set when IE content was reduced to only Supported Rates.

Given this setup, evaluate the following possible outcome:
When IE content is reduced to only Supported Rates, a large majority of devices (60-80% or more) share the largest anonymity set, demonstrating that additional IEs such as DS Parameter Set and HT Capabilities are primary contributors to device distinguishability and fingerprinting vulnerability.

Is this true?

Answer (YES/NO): YES